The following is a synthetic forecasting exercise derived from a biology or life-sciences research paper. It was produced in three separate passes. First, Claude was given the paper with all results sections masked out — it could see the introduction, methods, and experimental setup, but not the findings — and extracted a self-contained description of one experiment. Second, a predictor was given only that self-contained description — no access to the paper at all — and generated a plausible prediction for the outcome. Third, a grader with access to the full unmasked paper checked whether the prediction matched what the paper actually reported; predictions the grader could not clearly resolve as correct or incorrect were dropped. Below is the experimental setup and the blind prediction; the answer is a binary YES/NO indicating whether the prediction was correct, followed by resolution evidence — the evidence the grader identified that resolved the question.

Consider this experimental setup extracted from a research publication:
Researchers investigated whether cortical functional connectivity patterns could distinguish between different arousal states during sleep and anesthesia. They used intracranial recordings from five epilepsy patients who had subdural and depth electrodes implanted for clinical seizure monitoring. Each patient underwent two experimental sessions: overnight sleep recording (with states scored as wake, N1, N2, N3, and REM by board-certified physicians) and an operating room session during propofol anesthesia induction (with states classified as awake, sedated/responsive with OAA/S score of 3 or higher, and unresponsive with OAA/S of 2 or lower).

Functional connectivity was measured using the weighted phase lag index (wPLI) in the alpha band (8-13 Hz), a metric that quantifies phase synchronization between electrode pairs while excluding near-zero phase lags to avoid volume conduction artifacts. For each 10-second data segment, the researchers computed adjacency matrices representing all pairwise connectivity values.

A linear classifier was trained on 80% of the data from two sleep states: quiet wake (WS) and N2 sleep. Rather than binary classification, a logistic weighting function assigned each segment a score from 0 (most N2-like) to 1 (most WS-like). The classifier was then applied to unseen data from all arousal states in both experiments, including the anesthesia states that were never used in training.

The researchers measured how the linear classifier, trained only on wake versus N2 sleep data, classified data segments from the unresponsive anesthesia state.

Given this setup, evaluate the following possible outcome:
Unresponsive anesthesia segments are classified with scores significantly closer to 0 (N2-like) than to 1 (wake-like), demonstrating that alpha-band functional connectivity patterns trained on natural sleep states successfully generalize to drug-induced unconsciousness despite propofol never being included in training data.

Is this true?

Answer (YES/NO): YES